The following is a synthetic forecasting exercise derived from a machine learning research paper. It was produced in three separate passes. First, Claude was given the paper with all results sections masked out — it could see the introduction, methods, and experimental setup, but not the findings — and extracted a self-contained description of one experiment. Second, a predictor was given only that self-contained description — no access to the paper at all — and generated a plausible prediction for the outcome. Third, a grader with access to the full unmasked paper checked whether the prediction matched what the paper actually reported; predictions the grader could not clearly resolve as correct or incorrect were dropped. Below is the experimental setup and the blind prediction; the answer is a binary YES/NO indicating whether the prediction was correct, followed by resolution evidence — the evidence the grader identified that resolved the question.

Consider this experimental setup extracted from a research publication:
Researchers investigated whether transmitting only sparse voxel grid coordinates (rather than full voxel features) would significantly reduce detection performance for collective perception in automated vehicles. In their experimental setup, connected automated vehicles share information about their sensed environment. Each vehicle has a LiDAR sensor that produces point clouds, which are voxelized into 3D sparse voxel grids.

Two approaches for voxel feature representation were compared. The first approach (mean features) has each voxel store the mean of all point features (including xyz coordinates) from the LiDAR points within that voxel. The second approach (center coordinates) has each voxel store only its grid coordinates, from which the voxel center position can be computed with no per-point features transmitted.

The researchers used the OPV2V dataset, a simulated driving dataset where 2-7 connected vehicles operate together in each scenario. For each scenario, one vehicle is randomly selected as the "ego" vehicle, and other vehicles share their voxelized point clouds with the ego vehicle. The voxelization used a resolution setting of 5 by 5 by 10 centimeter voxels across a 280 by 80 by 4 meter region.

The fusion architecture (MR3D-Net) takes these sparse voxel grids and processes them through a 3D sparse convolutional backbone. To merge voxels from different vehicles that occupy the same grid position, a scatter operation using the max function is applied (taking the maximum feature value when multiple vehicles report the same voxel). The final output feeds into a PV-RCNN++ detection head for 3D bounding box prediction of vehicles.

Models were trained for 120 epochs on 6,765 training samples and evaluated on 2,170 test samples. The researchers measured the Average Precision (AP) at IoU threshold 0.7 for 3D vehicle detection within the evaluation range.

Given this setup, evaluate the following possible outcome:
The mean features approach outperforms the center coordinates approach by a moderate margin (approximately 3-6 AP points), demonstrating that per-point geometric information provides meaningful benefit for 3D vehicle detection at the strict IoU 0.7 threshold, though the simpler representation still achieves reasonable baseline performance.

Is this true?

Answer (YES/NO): NO